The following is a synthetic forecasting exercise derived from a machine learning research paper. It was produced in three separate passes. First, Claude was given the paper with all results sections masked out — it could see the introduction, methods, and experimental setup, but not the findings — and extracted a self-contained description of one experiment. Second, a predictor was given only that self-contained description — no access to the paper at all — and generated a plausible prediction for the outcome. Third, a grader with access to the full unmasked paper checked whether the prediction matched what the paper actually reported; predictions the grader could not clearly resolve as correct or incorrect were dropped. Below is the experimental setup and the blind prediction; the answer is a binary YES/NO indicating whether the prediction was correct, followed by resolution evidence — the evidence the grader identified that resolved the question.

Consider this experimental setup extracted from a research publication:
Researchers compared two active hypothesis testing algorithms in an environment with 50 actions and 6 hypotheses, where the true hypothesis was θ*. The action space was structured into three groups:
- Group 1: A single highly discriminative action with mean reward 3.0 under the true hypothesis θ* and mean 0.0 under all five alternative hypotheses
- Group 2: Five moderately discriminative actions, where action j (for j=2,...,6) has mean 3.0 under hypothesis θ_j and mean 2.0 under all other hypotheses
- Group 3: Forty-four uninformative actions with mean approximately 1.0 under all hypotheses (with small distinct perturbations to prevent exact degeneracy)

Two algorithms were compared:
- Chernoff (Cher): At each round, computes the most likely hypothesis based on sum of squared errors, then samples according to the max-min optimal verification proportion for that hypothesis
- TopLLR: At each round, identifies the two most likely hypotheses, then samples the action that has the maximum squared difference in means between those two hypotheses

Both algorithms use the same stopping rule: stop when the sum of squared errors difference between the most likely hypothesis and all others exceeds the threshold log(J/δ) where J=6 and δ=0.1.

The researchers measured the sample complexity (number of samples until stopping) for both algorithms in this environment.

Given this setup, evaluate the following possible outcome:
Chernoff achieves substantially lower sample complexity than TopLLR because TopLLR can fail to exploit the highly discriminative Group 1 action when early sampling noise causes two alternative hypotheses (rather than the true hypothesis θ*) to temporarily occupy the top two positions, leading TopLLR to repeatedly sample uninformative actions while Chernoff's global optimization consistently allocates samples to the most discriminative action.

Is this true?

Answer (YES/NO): NO